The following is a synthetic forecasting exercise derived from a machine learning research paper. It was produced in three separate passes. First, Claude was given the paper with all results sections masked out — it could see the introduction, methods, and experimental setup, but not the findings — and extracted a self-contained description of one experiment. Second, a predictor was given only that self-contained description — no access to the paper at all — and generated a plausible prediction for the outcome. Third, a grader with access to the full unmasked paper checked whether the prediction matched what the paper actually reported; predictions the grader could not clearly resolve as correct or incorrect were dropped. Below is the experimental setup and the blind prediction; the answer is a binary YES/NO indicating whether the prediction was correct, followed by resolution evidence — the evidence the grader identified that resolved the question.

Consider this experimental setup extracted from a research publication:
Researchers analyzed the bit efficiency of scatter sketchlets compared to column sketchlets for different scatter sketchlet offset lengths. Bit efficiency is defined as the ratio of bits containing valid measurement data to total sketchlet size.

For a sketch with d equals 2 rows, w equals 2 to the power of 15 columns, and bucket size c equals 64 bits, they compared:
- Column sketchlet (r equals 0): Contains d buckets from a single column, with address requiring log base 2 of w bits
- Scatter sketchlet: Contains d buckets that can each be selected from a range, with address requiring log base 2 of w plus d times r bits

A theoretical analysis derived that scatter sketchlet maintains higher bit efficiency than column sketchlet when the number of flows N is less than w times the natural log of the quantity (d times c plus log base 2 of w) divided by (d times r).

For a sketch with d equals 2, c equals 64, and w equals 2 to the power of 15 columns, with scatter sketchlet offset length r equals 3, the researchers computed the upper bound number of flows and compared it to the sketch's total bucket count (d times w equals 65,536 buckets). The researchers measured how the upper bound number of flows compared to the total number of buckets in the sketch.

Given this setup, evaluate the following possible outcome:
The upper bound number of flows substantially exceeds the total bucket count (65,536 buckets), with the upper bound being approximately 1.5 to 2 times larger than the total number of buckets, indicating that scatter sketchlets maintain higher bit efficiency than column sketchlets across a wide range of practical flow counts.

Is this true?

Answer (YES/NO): YES